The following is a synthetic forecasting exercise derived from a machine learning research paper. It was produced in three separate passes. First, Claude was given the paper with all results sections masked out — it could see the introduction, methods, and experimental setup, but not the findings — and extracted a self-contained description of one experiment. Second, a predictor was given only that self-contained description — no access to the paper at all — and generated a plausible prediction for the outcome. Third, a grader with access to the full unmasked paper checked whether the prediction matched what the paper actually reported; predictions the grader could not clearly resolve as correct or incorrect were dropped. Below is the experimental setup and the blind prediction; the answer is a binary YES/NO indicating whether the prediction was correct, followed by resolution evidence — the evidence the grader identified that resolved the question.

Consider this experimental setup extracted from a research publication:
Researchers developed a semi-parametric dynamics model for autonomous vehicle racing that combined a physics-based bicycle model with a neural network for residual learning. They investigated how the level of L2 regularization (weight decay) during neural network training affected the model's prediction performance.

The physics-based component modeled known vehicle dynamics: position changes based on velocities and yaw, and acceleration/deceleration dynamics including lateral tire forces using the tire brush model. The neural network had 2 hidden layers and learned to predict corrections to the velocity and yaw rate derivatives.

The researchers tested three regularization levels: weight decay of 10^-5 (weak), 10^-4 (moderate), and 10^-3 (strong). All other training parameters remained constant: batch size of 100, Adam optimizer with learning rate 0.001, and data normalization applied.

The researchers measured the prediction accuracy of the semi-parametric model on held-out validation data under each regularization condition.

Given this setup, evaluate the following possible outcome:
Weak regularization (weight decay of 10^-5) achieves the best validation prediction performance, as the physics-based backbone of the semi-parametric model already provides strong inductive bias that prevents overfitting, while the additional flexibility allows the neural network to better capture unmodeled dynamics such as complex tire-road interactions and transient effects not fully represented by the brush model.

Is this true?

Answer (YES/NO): NO